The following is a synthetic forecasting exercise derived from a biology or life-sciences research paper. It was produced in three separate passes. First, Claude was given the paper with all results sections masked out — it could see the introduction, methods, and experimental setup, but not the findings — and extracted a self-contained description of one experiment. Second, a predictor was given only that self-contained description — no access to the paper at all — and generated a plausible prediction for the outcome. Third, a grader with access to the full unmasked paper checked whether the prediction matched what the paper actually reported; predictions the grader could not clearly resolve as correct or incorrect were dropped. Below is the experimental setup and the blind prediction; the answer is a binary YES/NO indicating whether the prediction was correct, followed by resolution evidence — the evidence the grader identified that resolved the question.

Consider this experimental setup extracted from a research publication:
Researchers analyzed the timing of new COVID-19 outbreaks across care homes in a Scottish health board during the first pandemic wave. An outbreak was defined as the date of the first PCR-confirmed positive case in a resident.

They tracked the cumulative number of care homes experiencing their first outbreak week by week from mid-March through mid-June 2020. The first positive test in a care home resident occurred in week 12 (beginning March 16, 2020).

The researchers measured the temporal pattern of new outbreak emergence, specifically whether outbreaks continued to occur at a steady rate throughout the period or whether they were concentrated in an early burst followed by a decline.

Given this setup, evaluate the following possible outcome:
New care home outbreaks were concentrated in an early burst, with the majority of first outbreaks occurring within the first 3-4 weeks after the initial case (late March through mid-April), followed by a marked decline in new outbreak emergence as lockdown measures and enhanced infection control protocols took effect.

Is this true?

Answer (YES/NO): YES